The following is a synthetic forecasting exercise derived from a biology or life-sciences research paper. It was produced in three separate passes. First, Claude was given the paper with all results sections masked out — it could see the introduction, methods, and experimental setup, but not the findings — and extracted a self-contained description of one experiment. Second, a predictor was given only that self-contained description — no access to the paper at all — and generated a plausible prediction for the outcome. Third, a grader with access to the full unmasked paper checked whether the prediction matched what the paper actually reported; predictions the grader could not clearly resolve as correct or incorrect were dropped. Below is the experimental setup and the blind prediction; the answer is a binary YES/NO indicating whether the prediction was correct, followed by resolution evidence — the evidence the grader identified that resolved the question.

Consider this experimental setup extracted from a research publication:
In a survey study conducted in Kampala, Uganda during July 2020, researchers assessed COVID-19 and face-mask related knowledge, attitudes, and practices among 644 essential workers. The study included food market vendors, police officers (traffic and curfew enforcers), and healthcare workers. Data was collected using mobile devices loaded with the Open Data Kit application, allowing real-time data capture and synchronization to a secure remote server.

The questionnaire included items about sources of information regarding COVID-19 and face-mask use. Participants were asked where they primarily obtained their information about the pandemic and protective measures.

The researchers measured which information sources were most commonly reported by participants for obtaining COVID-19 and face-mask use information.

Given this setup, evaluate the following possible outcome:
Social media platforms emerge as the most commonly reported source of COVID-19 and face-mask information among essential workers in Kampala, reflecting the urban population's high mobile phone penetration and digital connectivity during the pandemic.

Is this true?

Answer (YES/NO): NO